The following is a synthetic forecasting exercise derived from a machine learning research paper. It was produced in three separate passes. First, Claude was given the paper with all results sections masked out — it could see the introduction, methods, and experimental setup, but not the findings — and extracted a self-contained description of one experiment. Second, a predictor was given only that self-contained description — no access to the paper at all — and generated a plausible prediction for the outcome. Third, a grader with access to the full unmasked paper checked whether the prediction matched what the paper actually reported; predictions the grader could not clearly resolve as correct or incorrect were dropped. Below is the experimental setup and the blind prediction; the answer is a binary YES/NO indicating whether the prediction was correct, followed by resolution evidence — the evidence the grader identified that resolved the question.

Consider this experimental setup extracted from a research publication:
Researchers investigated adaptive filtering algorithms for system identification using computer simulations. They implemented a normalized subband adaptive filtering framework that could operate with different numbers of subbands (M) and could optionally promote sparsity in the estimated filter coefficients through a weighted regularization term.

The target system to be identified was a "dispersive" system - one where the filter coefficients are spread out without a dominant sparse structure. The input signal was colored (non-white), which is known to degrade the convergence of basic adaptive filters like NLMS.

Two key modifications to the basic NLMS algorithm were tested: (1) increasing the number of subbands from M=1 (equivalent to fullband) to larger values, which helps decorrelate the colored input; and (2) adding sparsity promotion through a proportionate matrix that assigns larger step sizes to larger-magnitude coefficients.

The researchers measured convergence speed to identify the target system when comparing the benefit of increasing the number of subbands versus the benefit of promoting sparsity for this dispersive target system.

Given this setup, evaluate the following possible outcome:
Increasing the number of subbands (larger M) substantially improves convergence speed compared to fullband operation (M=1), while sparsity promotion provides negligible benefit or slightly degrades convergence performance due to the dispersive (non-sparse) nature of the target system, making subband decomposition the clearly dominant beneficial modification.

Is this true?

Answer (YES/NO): YES